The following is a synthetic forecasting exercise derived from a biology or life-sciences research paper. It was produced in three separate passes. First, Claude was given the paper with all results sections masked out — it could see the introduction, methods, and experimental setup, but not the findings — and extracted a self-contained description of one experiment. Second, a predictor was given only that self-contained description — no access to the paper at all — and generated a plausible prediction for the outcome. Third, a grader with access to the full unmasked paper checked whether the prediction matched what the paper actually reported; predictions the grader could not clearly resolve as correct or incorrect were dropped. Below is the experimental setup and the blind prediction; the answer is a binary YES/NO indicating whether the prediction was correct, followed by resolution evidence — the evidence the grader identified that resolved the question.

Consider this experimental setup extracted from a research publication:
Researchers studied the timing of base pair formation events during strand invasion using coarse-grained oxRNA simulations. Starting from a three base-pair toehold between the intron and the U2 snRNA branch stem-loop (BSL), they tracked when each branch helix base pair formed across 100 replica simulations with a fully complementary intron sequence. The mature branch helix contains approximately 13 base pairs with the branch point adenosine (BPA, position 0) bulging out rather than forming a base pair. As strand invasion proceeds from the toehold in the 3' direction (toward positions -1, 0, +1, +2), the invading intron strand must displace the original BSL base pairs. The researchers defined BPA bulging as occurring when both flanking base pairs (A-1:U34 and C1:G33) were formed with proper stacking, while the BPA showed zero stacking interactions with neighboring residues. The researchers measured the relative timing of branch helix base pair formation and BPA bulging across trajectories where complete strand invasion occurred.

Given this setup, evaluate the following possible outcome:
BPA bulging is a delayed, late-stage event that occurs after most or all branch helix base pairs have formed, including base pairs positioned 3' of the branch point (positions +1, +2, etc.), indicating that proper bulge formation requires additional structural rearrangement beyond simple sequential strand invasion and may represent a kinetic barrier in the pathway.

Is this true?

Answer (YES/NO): YES